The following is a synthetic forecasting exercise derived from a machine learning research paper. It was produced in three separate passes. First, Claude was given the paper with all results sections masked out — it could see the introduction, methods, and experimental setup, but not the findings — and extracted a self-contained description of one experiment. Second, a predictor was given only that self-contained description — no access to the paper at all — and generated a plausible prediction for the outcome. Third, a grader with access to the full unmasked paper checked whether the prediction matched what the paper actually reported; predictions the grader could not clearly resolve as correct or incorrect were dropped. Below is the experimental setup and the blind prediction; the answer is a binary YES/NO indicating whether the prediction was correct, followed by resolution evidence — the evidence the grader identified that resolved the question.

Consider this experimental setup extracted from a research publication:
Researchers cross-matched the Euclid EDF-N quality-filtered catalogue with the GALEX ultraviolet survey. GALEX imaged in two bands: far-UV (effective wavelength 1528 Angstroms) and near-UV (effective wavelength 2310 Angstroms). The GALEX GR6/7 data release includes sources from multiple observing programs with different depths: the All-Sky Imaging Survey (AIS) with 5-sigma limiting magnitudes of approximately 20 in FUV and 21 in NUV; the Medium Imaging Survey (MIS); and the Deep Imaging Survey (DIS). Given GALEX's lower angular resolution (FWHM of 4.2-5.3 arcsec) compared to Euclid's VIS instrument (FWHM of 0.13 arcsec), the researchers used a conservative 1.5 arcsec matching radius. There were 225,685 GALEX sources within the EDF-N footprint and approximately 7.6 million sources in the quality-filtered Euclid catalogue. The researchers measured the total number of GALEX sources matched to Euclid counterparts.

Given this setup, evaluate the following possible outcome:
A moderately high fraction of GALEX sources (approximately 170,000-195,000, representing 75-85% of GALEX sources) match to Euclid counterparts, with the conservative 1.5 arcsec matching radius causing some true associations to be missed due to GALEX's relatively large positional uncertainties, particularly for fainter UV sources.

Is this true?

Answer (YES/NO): NO